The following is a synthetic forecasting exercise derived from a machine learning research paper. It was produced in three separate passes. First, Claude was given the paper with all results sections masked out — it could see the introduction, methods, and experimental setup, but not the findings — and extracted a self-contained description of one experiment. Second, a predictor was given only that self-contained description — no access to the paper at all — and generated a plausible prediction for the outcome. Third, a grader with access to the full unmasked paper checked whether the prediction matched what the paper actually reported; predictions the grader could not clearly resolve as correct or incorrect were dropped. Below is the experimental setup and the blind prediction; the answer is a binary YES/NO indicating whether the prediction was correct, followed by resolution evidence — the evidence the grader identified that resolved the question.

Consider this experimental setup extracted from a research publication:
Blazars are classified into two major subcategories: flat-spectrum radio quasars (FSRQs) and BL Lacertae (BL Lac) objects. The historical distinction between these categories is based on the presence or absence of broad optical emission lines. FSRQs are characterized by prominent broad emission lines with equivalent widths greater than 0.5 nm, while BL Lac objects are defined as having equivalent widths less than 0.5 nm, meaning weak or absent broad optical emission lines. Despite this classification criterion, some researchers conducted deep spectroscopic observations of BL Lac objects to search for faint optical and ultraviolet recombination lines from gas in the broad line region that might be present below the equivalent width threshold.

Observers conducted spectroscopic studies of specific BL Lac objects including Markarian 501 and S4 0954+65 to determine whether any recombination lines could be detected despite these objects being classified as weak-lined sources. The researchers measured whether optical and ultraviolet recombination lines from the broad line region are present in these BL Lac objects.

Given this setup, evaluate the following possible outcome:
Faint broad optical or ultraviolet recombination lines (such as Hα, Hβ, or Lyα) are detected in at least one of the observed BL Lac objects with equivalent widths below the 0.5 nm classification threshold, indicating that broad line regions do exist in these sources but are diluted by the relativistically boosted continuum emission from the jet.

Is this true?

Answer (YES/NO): YES